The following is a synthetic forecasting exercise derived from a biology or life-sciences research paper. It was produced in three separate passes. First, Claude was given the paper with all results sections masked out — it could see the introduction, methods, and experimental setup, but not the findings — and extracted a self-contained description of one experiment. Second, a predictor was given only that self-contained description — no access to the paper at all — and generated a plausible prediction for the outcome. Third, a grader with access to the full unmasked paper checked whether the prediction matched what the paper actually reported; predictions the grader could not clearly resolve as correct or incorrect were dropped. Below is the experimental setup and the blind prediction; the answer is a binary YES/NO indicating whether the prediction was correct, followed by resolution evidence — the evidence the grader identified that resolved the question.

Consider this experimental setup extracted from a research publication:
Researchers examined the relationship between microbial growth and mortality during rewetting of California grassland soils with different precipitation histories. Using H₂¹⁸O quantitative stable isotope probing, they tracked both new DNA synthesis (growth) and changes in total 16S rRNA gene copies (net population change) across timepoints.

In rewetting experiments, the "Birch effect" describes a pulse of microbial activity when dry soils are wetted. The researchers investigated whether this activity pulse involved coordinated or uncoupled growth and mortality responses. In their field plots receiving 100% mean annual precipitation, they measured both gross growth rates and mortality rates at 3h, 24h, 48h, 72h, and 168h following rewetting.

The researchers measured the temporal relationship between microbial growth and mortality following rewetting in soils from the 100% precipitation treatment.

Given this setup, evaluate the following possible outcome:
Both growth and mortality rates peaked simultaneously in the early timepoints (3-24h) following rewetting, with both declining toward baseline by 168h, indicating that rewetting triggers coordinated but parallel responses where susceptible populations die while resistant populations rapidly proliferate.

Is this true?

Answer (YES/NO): YES